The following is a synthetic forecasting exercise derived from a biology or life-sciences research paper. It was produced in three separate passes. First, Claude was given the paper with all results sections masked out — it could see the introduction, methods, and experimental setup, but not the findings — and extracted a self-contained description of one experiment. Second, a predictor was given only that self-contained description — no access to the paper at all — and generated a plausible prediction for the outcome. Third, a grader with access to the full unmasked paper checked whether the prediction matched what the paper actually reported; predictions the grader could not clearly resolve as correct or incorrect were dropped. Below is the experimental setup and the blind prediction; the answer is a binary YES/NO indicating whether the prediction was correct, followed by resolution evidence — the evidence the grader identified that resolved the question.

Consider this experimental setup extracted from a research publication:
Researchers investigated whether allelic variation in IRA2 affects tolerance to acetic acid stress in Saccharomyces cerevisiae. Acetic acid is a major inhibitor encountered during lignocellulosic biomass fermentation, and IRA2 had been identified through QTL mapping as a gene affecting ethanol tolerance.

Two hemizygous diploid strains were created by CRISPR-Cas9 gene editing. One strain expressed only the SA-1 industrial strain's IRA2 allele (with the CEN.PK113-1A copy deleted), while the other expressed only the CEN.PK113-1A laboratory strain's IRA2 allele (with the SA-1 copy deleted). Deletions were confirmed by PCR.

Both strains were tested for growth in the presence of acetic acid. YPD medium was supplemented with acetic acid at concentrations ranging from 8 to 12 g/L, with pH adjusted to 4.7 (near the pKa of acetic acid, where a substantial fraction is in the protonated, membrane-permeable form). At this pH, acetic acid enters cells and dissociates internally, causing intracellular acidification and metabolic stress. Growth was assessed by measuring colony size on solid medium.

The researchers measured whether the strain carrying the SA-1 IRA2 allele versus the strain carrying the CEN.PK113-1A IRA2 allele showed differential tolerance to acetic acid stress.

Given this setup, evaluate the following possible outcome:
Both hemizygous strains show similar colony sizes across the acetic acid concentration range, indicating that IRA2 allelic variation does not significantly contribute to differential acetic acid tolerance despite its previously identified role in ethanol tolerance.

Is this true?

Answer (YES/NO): NO